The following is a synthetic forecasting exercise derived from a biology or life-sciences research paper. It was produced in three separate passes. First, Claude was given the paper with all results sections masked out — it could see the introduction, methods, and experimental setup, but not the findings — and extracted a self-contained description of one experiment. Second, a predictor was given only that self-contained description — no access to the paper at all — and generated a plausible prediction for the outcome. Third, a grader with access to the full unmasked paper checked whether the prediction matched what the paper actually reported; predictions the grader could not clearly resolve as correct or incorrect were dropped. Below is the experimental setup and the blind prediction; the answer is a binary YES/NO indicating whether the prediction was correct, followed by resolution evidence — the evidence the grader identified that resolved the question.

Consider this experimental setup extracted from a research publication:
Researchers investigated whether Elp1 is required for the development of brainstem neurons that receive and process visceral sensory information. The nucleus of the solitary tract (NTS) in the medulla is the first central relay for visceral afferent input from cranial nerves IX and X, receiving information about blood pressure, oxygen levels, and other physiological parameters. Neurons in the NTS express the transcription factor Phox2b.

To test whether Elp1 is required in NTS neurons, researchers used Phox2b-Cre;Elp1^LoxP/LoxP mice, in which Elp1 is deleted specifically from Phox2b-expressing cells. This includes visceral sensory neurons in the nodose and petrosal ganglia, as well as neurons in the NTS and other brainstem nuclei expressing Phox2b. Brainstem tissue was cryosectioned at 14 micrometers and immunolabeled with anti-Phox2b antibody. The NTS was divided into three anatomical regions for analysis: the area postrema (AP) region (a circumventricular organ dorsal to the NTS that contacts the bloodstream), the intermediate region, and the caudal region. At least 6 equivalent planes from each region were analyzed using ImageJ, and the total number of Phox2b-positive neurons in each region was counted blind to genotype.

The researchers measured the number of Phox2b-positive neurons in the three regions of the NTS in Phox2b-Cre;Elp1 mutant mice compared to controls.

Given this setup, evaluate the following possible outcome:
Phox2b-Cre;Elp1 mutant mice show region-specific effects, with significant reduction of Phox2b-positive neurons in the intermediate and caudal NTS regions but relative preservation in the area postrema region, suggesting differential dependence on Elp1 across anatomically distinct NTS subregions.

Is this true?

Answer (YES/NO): NO